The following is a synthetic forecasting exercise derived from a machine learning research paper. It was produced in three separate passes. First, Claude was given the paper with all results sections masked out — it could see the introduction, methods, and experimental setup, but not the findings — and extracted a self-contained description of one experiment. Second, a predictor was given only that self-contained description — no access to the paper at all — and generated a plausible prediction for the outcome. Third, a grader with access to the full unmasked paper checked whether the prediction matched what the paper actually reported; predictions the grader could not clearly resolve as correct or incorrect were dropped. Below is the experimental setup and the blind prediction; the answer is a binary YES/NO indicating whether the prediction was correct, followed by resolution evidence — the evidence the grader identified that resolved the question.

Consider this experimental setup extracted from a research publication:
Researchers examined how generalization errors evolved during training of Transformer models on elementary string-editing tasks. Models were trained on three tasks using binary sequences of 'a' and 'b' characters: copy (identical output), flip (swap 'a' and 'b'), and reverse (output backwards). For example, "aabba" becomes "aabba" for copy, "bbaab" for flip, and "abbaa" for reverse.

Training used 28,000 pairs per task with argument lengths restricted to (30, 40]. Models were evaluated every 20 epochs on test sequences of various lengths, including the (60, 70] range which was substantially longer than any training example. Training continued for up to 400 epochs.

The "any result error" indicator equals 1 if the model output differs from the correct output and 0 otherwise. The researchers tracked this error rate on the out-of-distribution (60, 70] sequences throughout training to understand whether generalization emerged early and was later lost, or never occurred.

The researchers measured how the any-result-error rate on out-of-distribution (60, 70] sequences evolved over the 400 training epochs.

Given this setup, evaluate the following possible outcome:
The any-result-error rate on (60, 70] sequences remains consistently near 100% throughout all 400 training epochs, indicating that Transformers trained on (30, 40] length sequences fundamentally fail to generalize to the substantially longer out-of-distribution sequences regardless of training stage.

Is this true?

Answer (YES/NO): YES